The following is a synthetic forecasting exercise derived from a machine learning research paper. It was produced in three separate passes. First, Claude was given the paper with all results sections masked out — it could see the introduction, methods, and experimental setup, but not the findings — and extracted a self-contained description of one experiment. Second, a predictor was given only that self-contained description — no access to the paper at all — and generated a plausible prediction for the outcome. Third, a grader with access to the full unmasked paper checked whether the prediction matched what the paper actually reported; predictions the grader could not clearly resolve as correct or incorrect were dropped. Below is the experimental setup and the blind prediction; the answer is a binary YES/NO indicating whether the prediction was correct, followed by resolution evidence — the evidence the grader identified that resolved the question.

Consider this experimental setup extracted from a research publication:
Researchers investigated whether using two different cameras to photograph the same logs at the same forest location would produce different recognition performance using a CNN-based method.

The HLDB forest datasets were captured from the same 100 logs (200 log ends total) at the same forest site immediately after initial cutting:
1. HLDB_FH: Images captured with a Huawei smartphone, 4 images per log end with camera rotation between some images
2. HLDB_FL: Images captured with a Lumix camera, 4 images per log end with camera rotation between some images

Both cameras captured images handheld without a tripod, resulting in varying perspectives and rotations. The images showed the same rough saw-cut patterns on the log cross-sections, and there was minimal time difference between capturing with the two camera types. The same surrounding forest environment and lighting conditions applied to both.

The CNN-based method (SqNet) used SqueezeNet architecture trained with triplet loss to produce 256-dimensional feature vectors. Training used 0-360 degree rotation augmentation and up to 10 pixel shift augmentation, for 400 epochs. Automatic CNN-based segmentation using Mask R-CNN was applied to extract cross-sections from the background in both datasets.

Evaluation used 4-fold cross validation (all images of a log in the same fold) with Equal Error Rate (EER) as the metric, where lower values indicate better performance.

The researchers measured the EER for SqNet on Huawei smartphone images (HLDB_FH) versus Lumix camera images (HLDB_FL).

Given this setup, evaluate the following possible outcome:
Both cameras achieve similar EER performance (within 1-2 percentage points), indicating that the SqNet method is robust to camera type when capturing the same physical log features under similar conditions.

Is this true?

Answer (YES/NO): YES